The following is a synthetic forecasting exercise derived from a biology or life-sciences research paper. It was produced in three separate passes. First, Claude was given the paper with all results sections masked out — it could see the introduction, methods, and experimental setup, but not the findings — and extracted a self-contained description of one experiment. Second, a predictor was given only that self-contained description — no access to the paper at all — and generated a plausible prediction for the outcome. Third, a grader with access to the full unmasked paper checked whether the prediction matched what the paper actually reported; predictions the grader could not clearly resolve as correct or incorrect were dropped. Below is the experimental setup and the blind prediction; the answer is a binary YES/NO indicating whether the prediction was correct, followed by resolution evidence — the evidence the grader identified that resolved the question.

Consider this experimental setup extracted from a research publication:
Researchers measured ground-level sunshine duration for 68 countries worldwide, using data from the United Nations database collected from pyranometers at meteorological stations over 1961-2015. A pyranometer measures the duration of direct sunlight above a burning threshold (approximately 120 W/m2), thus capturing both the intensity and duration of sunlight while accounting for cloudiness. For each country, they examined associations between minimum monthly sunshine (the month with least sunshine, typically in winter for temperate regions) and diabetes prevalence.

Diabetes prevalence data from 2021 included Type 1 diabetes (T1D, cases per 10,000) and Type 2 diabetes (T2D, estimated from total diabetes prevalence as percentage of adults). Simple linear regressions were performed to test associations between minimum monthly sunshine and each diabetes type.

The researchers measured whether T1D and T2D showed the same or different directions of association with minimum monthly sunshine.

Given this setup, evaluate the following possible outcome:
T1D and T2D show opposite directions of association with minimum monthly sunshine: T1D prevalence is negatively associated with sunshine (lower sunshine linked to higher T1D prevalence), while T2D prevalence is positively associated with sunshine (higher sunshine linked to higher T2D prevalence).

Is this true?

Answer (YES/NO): YES